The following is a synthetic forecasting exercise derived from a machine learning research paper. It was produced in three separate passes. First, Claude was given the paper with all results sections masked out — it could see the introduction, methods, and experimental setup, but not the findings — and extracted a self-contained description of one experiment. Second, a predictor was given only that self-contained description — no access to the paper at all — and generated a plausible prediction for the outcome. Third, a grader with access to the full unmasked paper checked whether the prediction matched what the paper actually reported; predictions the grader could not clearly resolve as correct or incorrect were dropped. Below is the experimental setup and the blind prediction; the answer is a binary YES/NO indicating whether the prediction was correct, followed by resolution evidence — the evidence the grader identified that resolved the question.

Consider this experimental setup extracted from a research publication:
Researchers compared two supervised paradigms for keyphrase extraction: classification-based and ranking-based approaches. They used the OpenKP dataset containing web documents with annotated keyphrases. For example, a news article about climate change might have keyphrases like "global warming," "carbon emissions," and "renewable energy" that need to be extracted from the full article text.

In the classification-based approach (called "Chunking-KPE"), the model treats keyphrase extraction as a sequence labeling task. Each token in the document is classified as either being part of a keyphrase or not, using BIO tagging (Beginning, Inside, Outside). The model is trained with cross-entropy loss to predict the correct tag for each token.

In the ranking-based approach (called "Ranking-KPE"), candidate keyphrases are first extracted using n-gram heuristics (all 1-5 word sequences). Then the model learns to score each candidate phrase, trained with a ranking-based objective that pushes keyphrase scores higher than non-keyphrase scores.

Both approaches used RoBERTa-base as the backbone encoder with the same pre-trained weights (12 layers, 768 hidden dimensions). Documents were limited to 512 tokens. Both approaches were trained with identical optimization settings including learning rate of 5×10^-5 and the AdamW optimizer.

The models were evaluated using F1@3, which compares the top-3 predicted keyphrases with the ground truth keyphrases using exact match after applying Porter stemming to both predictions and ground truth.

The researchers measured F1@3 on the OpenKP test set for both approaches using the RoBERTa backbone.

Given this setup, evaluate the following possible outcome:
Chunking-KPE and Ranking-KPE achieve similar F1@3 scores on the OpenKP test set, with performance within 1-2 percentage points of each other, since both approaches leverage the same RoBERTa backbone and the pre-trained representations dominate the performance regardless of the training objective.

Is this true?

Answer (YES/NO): YES